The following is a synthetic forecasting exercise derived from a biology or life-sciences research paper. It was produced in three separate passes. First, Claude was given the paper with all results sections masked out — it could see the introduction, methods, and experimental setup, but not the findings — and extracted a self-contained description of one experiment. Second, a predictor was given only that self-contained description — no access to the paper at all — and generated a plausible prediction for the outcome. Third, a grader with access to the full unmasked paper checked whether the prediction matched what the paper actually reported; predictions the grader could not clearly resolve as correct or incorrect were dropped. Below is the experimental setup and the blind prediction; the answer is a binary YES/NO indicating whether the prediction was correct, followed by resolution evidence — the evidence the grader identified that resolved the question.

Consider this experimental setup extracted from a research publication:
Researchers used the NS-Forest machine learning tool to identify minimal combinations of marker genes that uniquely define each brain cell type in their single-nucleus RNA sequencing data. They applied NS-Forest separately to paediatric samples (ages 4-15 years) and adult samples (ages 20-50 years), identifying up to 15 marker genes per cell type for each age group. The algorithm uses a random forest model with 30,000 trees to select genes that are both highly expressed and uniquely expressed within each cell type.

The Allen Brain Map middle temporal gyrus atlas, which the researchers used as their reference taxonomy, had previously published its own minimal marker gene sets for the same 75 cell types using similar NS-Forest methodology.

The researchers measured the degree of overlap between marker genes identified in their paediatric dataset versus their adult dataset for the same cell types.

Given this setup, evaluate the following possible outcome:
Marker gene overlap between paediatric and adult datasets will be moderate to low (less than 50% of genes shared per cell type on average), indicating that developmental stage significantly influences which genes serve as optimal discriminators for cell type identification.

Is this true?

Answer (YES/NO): YES